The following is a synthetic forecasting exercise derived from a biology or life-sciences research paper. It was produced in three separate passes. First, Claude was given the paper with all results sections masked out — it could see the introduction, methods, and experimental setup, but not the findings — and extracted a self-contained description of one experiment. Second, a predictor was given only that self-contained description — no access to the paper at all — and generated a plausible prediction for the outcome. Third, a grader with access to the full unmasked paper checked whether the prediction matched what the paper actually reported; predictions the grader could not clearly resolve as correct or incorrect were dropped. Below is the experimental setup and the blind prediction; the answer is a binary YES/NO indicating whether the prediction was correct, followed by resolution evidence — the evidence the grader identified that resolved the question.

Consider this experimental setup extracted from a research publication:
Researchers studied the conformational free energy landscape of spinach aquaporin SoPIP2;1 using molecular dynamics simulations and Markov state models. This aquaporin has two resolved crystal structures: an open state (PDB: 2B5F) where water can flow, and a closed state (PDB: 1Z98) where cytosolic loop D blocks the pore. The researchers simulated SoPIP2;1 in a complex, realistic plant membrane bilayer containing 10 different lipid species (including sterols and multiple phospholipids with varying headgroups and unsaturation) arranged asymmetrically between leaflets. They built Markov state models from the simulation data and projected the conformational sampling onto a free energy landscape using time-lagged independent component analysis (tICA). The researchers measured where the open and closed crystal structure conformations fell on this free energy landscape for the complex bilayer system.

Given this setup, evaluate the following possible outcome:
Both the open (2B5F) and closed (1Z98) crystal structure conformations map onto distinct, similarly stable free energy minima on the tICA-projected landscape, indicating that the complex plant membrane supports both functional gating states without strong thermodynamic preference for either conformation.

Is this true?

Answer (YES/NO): NO